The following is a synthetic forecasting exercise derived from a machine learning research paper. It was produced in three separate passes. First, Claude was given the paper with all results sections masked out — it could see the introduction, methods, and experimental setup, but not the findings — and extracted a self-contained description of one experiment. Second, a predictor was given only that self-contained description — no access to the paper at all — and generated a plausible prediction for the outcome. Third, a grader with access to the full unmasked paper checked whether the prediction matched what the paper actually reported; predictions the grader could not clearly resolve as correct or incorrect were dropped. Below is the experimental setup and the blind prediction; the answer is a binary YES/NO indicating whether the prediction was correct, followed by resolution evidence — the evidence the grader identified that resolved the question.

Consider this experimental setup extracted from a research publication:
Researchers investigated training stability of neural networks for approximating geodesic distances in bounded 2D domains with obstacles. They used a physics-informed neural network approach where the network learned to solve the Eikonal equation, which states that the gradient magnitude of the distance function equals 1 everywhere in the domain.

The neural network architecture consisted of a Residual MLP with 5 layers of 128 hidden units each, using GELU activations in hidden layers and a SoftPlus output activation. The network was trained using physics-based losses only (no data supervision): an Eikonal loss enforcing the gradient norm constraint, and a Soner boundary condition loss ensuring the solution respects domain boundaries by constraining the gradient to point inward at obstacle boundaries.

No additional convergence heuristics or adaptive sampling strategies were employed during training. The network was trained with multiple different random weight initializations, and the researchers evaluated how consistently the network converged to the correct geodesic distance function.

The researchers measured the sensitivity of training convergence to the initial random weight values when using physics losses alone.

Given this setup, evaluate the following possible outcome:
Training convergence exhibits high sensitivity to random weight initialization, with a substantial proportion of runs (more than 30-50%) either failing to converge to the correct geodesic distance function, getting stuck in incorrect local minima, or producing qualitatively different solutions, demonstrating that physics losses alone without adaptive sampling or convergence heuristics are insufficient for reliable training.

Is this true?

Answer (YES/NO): YES